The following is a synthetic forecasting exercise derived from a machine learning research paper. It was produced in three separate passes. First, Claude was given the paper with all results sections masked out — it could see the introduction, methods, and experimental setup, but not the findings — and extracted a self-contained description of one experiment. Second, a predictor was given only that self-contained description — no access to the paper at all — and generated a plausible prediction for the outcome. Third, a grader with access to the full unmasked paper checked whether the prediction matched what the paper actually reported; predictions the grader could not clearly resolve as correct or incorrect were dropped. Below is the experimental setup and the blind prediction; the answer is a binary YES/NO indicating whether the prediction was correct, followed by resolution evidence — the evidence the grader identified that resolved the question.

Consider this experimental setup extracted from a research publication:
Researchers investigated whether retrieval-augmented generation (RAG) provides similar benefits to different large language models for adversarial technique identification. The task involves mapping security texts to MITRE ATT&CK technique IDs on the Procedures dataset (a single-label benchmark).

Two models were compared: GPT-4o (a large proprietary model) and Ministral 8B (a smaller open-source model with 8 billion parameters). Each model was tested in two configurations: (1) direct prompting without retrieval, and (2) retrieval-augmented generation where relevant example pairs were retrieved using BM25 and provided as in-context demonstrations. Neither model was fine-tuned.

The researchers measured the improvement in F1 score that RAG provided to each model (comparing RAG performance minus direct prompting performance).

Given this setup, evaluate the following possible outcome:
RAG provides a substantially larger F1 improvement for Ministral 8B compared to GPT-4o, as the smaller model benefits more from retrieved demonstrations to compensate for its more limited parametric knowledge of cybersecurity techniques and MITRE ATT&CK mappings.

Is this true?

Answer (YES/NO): YES